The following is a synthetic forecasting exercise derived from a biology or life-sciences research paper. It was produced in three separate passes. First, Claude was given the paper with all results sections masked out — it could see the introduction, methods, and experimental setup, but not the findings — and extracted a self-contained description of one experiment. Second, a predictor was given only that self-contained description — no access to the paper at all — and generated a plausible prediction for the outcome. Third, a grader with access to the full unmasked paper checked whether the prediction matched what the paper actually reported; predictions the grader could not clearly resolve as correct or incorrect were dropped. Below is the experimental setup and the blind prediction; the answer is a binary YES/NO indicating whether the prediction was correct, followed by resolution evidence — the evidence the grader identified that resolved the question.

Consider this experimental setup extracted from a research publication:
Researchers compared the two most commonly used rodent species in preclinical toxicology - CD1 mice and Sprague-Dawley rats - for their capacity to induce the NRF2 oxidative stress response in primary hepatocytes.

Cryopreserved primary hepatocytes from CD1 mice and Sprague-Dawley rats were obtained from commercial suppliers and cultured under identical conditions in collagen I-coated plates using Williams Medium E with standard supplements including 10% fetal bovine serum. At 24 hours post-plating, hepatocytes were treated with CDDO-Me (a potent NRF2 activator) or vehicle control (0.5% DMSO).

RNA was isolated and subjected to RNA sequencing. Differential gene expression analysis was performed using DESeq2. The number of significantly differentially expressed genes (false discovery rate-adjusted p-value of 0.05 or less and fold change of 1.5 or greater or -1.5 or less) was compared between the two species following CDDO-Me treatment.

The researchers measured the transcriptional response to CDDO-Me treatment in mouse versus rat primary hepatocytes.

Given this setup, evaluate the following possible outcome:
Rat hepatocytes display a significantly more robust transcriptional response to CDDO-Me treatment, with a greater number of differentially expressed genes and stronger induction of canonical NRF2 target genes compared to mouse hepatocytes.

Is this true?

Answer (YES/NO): NO